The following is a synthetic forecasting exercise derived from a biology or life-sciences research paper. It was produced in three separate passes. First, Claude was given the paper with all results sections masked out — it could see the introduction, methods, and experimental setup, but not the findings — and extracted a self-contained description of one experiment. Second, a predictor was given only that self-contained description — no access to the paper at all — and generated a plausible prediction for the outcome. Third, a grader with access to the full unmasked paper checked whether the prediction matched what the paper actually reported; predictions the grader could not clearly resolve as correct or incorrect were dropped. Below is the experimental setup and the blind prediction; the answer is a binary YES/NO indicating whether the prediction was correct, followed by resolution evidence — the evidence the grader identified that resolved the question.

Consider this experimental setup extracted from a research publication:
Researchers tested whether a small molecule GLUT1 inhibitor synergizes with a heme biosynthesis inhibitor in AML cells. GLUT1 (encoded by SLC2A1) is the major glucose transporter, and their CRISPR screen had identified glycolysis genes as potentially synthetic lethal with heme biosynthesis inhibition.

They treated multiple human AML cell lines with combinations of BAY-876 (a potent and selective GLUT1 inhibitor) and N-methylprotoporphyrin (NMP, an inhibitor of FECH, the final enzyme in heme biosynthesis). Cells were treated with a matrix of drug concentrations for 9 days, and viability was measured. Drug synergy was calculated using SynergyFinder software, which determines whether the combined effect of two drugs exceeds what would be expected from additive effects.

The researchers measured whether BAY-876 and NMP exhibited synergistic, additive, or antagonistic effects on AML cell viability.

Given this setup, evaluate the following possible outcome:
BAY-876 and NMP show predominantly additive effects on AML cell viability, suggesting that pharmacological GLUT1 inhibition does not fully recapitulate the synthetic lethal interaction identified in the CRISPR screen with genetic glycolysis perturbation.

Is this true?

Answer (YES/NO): NO